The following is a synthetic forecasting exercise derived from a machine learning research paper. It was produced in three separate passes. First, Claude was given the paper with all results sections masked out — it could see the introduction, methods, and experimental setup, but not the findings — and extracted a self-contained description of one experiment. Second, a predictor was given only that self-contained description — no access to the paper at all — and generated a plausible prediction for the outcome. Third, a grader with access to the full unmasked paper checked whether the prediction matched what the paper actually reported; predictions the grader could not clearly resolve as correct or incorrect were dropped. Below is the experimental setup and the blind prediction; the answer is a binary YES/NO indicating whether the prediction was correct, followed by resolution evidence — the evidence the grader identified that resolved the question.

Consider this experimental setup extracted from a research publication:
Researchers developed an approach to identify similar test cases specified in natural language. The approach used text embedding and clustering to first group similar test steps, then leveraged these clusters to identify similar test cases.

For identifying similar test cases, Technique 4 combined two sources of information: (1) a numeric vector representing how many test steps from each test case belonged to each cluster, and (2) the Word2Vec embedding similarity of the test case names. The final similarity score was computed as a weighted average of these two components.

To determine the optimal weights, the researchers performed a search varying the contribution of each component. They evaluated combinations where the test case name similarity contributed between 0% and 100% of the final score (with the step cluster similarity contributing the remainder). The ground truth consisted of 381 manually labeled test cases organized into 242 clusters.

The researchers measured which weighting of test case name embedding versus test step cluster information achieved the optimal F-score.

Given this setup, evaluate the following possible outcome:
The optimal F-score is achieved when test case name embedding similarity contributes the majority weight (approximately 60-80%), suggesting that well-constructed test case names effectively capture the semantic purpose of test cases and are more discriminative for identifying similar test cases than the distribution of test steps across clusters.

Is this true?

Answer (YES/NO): NO